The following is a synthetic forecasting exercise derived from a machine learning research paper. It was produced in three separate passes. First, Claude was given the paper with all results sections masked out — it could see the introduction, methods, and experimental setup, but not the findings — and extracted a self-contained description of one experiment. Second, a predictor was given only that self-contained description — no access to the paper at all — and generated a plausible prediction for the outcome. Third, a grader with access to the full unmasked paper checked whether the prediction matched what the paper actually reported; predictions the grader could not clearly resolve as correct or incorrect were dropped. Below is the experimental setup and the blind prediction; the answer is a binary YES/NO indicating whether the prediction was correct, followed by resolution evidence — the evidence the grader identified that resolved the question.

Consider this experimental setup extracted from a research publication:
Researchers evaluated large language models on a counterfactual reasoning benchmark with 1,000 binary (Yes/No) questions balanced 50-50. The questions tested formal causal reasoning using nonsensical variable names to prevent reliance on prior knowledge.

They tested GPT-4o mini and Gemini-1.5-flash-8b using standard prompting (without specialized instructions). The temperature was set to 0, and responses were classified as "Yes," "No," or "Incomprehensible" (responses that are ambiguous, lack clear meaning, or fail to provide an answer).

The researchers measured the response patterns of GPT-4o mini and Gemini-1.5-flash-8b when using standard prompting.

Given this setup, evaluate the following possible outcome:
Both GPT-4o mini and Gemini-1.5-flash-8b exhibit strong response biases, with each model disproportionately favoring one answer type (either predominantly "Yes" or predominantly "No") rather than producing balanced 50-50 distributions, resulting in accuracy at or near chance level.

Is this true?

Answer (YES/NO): YES